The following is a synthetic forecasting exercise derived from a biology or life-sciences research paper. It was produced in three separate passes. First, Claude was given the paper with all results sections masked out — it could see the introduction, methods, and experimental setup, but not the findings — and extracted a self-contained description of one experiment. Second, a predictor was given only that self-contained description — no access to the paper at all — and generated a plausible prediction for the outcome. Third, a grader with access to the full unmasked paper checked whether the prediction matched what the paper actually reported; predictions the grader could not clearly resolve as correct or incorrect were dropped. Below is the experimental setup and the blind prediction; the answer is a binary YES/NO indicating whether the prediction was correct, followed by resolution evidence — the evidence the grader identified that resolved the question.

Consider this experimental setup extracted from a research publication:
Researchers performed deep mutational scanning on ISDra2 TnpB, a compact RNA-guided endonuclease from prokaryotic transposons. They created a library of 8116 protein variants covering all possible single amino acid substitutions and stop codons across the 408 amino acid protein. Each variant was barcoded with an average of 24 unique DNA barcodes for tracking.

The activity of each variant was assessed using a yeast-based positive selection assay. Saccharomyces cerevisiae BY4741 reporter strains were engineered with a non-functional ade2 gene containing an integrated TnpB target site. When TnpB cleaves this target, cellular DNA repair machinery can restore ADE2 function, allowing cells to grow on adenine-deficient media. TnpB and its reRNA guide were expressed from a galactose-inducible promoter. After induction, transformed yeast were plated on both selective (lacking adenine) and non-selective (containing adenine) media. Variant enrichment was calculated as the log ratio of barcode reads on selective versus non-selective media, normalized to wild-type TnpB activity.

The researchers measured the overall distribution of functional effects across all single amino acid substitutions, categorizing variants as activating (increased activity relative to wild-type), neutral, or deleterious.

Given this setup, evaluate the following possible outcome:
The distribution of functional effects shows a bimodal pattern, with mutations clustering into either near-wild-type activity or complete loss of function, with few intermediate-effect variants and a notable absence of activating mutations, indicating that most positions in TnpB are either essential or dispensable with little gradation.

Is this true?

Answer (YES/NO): NO